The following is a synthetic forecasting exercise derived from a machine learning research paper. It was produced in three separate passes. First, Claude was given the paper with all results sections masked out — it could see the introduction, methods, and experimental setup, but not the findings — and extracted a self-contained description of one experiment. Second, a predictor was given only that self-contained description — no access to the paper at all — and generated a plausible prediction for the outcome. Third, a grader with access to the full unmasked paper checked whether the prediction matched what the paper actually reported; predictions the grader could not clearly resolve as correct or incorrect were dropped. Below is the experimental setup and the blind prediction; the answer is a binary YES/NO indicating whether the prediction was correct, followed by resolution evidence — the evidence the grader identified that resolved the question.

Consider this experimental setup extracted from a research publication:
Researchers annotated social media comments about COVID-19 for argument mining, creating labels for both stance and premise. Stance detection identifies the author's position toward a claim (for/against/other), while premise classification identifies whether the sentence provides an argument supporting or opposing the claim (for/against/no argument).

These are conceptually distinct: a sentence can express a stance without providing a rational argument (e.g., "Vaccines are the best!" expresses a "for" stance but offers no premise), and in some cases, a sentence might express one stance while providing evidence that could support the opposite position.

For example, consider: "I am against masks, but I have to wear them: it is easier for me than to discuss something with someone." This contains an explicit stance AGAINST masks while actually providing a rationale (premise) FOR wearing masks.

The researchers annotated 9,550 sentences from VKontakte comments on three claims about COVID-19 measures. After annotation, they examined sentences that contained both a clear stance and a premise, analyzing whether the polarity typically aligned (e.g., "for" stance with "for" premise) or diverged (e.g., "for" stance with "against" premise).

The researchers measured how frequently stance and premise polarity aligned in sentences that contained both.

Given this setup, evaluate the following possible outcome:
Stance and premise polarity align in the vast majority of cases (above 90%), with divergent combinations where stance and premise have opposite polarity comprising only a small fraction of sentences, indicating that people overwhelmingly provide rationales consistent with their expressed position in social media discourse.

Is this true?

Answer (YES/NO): YES